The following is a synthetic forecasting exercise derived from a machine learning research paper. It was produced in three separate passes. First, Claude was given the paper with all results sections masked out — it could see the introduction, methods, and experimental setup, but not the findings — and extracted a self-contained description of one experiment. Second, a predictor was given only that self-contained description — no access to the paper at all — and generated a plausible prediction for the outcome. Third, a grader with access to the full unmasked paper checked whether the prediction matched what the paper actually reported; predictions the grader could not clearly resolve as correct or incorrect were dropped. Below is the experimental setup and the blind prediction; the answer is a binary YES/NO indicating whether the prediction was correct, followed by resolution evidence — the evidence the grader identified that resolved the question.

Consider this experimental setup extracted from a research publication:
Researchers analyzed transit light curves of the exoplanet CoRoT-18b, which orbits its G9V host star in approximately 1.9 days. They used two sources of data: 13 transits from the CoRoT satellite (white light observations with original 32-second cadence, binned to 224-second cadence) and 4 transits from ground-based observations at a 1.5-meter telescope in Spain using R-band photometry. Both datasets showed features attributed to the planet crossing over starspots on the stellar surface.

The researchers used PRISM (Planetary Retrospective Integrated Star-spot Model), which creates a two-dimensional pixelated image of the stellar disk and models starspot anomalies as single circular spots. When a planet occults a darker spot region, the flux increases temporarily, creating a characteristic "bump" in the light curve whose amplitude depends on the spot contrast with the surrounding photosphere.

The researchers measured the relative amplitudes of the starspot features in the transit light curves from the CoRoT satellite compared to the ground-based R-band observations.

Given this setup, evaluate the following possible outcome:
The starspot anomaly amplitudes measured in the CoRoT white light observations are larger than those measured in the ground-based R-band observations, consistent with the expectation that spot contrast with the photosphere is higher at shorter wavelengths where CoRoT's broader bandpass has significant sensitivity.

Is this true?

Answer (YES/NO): NO